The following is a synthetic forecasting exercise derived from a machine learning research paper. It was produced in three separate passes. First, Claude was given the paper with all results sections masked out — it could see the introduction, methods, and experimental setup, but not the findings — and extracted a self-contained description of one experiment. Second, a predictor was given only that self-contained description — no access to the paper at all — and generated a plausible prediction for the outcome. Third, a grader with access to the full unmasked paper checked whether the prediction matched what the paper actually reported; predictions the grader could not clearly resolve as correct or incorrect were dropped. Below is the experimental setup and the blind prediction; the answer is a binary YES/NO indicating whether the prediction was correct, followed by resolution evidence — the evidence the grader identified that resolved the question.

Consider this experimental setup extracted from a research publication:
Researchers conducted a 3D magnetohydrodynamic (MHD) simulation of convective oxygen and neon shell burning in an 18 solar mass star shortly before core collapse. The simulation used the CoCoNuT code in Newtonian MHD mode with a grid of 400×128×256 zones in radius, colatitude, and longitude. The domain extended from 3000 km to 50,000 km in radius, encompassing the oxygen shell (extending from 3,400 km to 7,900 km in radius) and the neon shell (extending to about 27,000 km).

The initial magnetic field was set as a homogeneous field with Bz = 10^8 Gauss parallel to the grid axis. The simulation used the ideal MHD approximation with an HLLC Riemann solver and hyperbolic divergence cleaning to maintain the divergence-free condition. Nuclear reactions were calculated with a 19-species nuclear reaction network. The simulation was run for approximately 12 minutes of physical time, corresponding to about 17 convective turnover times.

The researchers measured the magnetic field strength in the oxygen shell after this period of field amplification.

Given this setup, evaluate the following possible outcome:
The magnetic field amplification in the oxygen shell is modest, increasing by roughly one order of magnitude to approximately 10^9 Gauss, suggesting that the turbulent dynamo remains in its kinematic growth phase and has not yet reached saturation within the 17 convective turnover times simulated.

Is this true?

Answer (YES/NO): NO